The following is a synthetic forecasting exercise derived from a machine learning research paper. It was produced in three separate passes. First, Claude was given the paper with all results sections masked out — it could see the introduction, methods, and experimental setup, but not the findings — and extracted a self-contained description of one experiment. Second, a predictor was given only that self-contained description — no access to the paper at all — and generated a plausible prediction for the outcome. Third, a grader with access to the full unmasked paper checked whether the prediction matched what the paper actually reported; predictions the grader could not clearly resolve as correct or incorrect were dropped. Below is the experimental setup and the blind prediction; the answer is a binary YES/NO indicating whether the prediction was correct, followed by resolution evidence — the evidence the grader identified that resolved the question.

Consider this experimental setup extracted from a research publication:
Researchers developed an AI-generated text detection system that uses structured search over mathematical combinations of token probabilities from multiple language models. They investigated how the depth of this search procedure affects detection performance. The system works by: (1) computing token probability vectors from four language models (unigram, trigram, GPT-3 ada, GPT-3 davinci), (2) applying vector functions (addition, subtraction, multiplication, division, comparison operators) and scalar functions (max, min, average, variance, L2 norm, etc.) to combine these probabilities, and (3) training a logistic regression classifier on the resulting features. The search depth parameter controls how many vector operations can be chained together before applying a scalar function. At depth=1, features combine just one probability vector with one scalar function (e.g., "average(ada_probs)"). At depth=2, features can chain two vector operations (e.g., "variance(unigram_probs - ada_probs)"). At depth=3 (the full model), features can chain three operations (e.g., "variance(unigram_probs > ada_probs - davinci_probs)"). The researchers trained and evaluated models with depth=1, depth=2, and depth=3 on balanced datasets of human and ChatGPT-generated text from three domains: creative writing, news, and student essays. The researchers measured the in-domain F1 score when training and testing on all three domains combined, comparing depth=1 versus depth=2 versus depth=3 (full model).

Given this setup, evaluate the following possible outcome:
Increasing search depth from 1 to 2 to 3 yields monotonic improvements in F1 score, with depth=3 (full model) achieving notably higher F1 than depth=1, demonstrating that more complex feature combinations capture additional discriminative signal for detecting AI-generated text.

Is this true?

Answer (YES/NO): YES